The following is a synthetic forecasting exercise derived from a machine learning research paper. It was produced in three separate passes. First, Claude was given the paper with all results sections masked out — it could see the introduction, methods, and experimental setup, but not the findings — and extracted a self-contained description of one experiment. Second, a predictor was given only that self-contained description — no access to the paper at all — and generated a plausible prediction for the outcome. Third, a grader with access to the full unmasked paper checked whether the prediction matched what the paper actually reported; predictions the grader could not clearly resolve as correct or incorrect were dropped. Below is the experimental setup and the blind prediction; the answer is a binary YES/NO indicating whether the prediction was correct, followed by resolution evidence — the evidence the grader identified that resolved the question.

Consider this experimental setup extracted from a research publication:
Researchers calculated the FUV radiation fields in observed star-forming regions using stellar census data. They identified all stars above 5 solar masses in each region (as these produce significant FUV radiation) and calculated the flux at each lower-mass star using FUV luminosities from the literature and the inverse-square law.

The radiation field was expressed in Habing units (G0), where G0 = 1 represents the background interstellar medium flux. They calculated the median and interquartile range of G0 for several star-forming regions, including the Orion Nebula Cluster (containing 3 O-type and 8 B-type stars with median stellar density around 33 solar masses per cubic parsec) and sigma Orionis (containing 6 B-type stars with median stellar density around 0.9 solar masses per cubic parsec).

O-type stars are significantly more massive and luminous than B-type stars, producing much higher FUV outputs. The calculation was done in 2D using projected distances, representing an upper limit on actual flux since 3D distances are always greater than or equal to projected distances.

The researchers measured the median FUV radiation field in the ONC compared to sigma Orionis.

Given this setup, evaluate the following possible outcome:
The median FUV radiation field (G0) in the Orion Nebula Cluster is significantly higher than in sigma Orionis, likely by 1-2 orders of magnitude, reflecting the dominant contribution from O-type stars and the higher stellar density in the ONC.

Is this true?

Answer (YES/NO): YES